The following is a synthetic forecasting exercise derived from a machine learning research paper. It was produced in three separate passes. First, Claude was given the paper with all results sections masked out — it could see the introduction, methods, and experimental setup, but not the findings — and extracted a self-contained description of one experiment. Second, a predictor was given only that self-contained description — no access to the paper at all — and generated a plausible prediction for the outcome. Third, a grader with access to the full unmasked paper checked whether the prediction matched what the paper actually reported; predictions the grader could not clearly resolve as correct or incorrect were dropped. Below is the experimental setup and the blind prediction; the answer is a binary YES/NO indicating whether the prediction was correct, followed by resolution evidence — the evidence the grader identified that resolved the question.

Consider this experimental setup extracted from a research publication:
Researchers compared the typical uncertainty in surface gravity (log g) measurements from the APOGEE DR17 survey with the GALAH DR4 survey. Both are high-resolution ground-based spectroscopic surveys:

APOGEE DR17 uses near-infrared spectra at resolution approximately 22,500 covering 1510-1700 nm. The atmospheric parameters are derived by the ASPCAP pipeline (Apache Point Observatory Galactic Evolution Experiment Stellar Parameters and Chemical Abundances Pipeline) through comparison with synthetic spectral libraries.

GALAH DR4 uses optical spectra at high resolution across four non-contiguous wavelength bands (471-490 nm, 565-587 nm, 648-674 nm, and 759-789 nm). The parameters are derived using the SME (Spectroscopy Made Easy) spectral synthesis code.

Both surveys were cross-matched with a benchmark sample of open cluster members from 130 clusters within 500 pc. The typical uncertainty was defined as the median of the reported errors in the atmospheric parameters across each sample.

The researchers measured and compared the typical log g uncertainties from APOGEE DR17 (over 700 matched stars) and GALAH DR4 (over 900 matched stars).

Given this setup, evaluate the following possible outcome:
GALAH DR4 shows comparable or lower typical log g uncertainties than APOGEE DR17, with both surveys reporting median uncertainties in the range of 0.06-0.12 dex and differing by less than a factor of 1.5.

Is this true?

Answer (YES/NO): NO